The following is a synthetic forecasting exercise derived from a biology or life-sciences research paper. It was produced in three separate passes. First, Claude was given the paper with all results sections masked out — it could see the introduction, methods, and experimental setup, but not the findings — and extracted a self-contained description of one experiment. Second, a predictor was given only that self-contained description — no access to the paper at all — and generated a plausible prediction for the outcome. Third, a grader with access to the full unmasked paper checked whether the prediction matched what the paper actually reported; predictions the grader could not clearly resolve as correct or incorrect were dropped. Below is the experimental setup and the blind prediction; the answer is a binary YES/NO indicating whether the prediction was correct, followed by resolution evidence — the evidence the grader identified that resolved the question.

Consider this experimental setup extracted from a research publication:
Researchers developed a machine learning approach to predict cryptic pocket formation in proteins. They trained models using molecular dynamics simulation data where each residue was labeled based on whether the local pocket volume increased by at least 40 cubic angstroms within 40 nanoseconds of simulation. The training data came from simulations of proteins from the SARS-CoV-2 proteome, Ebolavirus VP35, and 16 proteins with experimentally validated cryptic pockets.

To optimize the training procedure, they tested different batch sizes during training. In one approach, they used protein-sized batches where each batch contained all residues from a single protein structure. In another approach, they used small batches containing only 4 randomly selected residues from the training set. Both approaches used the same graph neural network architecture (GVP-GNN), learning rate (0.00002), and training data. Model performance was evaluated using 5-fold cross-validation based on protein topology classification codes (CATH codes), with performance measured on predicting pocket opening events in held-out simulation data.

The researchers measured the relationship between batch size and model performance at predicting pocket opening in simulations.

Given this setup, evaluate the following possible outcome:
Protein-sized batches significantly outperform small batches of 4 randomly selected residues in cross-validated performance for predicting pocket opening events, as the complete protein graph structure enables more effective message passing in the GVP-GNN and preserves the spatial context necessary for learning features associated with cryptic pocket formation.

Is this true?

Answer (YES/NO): NO